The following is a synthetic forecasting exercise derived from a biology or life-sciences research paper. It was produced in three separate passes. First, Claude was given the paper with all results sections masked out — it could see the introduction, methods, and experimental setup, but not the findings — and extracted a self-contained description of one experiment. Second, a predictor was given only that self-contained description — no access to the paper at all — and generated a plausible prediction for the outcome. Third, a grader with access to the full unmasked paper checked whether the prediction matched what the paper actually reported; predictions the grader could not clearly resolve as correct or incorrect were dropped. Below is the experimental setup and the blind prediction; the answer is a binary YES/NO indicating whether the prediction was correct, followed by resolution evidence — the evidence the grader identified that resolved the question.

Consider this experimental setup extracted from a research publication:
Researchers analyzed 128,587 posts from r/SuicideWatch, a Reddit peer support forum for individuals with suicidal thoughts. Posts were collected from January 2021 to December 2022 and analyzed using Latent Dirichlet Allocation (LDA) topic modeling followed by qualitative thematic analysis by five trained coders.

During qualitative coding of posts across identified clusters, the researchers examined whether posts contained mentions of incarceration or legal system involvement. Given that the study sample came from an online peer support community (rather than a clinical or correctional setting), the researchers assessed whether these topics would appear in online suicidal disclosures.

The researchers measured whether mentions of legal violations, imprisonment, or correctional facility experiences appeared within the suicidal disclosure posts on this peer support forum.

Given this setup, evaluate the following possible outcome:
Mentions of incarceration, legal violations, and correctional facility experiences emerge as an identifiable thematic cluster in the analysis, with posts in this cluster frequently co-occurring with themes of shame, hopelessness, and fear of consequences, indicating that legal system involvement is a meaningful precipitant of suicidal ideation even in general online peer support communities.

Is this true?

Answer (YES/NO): NO